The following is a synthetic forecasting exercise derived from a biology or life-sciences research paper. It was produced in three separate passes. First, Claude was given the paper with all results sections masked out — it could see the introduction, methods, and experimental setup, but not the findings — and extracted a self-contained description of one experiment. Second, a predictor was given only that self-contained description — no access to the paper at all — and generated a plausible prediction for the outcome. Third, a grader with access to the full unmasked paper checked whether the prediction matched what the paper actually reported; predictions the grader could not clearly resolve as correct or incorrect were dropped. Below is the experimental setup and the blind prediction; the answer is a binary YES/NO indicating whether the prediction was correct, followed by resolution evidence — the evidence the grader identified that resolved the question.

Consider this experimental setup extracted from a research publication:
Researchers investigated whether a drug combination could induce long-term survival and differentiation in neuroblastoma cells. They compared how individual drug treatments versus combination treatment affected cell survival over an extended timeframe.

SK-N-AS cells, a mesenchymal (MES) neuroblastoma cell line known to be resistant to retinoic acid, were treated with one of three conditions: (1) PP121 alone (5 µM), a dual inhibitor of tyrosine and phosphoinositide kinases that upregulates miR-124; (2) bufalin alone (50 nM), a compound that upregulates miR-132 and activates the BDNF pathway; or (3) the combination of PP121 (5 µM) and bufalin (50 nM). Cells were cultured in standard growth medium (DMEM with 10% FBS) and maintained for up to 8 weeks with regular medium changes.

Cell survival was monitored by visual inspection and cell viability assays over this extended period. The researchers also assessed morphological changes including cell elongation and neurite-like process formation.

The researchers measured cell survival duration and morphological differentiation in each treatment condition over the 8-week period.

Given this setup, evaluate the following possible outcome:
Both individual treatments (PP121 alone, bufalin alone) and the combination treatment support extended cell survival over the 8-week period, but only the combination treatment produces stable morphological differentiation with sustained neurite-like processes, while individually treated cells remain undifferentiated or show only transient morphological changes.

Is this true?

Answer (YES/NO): NO